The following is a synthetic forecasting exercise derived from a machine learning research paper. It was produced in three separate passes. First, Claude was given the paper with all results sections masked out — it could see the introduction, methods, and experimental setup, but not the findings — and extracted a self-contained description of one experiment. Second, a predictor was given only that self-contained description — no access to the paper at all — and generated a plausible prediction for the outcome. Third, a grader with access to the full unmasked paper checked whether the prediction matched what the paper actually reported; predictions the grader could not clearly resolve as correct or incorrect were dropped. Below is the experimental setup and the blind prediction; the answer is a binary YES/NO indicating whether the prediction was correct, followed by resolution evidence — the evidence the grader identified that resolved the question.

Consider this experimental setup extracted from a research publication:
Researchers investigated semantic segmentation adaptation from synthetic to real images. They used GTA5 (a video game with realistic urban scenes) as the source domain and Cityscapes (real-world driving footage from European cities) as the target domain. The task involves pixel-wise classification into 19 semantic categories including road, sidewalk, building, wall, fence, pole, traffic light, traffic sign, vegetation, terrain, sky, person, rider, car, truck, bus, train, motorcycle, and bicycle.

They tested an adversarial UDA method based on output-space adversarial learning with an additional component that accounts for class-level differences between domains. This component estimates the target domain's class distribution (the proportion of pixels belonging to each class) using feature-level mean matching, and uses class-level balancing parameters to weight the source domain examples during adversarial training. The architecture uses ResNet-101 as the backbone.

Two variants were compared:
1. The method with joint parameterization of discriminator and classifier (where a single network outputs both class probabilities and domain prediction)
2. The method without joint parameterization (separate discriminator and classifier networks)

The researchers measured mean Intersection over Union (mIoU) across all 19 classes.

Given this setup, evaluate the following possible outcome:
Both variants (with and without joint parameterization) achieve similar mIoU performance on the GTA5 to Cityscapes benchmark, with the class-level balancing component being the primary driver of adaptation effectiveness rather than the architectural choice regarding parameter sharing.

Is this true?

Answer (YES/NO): YES